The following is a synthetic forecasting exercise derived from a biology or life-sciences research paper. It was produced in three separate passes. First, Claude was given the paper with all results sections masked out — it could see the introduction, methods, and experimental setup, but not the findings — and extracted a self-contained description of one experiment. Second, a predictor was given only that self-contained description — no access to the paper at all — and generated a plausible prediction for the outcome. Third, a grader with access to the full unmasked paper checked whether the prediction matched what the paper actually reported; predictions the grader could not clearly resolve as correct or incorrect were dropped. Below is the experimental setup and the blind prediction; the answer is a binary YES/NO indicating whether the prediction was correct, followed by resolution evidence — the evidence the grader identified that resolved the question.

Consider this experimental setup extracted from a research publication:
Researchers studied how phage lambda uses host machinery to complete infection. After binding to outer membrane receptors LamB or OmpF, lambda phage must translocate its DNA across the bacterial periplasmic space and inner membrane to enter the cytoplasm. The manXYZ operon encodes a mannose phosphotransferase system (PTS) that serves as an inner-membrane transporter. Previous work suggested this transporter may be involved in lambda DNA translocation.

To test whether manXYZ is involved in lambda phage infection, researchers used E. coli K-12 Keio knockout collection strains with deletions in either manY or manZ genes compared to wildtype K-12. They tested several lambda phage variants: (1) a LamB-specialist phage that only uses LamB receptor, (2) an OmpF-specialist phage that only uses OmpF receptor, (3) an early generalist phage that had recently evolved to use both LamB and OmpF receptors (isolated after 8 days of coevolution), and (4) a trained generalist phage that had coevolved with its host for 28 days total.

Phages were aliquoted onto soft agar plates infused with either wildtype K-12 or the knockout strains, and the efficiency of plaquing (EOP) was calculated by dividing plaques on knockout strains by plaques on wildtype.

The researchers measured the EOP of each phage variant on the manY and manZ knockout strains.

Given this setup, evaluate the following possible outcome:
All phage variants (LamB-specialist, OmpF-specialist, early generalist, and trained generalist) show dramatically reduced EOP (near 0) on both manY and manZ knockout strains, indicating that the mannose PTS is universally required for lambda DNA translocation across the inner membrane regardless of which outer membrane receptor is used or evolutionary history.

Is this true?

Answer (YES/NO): NO